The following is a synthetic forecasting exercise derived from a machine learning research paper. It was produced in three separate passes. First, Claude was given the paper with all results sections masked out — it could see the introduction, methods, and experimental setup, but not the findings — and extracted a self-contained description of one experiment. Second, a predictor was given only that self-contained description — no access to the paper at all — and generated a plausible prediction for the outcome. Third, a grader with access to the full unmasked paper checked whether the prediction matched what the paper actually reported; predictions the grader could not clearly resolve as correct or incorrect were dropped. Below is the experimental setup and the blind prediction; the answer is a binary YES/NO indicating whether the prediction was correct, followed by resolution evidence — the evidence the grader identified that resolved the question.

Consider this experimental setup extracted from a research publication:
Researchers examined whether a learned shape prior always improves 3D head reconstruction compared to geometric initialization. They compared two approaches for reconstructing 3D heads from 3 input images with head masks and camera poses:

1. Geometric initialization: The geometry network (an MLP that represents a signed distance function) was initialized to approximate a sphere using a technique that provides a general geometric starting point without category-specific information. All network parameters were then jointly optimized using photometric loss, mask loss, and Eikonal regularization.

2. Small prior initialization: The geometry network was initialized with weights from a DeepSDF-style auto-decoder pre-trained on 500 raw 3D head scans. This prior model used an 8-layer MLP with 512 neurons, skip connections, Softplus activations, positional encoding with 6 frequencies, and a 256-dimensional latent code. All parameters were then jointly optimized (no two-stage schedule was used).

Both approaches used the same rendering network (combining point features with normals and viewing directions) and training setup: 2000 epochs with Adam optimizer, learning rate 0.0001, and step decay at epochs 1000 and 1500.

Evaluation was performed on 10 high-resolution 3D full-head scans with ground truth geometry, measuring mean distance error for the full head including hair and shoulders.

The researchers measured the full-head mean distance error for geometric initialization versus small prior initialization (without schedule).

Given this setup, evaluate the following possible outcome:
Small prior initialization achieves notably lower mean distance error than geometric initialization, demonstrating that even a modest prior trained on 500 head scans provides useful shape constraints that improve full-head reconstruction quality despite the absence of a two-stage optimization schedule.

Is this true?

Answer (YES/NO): NO